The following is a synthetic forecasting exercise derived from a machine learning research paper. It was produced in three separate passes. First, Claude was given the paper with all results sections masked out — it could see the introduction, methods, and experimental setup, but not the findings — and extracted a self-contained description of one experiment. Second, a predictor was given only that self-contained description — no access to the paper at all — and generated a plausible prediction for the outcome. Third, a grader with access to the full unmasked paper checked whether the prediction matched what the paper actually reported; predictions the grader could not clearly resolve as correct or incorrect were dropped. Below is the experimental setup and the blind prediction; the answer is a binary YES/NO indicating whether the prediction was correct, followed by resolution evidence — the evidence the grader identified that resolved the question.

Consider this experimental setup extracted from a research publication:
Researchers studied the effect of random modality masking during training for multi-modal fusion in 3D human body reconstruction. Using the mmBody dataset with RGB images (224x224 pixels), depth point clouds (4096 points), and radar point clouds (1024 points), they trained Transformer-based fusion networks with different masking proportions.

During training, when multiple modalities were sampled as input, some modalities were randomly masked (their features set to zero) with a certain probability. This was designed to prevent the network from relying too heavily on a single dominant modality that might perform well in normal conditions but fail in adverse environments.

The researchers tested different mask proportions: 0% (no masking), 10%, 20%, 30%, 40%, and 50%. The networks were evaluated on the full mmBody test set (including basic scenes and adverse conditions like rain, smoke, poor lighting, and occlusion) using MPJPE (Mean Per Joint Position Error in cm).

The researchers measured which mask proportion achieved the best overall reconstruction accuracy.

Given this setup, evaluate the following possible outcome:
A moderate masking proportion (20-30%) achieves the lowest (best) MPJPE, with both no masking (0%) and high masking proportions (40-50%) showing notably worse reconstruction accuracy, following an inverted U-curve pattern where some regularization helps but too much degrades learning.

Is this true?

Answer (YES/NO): NO